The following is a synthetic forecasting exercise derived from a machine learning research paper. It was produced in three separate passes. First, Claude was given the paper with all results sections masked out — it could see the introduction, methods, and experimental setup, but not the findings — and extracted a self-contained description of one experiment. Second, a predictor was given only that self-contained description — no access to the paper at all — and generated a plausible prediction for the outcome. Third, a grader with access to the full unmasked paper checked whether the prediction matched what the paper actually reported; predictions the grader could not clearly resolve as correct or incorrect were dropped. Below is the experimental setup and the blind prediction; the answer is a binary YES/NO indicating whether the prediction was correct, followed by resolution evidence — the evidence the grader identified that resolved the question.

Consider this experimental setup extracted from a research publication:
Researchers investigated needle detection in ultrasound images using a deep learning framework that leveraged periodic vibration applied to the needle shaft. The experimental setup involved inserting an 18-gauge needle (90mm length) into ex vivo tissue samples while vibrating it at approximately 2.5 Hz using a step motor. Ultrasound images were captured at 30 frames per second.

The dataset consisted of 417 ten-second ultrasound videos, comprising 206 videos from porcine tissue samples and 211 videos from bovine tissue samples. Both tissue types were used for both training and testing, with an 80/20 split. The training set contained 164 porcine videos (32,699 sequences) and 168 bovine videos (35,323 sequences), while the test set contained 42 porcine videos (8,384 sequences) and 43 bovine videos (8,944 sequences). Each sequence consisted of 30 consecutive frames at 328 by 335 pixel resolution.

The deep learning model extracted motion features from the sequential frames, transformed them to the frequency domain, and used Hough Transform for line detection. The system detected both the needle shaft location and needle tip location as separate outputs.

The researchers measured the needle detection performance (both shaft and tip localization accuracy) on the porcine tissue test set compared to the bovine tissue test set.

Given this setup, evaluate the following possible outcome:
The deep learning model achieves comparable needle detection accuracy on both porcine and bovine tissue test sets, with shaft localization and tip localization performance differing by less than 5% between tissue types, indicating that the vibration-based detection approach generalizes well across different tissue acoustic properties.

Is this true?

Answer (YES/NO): NO